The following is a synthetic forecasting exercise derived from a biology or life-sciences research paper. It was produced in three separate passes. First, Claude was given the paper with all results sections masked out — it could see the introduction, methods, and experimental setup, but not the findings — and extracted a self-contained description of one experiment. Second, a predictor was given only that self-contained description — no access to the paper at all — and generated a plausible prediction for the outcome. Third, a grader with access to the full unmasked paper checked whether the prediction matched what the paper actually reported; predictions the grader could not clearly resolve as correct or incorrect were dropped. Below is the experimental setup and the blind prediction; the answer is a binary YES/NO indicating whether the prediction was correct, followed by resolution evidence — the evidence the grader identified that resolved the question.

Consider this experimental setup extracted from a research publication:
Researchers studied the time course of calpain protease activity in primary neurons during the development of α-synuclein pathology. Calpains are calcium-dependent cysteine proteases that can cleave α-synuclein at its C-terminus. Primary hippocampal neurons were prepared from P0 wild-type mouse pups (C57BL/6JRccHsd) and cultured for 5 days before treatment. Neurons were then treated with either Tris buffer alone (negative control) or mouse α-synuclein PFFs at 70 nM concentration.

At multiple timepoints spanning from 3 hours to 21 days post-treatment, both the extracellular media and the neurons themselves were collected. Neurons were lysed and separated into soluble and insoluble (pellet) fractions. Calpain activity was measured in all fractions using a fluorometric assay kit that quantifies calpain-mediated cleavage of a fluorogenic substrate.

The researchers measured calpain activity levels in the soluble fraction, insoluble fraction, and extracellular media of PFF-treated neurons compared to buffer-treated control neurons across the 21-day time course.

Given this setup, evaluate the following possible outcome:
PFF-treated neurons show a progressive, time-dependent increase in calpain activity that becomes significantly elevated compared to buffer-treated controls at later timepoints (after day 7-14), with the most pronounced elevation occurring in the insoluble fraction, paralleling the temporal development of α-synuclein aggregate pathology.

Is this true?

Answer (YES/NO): NO